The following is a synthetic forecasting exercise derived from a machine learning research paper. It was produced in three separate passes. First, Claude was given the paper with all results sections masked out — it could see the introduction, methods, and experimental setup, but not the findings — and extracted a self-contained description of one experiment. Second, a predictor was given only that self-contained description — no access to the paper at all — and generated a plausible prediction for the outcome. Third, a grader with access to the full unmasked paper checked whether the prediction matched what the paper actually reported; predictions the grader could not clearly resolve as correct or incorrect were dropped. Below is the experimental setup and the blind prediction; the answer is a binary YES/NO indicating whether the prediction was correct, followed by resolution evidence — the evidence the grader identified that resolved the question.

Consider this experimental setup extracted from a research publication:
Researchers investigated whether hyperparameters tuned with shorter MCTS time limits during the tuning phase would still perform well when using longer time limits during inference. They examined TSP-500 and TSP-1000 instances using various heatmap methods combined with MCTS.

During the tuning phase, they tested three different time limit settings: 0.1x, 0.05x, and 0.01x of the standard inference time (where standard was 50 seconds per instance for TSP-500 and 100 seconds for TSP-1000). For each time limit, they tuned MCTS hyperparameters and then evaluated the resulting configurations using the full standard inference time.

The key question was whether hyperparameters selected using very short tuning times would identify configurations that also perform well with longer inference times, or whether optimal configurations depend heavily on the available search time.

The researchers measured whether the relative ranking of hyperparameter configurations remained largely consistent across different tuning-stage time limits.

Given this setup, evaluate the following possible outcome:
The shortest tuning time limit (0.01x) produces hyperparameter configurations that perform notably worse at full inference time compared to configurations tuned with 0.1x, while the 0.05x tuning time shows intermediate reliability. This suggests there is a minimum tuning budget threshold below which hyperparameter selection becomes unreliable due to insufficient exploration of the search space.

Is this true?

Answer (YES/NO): NO